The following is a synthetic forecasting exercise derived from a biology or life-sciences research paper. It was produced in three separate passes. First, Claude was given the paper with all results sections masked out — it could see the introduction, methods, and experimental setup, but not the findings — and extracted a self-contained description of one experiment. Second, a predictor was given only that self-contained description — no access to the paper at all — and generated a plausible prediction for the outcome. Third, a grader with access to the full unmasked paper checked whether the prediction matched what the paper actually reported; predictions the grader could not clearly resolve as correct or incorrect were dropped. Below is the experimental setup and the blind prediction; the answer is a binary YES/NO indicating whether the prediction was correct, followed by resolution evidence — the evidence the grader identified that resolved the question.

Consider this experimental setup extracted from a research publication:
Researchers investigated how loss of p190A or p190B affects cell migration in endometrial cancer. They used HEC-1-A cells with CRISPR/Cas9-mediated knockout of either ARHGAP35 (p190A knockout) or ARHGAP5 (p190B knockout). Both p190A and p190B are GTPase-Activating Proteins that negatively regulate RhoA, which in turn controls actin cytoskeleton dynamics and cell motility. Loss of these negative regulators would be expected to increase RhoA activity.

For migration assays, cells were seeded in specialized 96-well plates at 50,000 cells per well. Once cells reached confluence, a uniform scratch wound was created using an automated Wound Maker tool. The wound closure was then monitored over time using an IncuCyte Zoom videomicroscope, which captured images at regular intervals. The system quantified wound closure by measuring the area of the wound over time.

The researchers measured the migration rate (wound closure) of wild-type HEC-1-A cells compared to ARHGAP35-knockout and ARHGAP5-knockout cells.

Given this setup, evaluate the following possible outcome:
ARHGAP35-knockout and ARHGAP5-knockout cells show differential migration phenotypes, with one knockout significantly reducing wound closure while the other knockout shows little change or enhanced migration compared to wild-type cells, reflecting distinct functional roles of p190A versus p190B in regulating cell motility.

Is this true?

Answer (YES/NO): NO